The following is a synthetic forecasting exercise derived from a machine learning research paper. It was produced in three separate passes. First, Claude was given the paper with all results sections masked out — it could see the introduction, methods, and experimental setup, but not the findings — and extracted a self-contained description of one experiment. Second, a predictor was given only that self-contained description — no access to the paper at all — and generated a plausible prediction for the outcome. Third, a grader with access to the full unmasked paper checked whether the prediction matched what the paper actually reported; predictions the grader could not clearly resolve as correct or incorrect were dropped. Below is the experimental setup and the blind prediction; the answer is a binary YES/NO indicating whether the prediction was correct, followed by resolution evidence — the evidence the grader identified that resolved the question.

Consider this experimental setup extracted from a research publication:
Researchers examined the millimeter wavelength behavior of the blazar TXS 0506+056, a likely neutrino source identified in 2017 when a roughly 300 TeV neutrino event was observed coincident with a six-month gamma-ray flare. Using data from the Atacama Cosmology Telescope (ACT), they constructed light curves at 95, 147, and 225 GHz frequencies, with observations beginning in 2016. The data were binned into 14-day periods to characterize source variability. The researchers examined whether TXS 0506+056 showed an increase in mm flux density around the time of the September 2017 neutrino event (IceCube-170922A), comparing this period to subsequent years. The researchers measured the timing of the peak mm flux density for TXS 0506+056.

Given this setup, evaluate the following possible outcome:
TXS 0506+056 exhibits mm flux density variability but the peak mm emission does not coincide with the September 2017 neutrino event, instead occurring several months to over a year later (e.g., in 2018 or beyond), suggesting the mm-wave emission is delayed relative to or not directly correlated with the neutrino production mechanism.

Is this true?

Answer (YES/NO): YES